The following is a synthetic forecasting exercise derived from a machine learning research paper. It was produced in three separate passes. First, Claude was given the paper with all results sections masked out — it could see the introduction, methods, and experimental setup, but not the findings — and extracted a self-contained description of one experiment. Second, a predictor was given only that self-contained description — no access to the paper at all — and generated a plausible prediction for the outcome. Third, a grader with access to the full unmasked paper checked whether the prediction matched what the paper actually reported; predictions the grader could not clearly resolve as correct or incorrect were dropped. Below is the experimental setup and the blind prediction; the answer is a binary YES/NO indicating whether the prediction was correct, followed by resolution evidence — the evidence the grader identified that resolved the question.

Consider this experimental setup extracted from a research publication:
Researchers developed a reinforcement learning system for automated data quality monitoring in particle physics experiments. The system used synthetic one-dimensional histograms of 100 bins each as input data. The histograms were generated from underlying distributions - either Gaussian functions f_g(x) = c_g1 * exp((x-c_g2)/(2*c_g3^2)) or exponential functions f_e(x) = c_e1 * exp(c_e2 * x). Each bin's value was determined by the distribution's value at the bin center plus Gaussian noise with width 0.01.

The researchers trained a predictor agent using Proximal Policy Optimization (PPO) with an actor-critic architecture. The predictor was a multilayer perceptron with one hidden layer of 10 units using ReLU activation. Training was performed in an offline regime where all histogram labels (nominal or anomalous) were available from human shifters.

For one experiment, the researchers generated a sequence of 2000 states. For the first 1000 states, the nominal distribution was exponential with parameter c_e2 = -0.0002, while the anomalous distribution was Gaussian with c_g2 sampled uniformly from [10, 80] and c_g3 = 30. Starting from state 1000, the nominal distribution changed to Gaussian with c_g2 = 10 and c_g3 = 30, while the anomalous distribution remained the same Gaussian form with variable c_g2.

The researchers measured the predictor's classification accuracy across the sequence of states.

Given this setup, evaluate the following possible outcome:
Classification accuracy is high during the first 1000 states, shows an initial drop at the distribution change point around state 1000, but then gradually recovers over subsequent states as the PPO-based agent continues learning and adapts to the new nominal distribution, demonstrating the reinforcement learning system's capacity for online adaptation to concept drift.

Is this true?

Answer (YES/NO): YES